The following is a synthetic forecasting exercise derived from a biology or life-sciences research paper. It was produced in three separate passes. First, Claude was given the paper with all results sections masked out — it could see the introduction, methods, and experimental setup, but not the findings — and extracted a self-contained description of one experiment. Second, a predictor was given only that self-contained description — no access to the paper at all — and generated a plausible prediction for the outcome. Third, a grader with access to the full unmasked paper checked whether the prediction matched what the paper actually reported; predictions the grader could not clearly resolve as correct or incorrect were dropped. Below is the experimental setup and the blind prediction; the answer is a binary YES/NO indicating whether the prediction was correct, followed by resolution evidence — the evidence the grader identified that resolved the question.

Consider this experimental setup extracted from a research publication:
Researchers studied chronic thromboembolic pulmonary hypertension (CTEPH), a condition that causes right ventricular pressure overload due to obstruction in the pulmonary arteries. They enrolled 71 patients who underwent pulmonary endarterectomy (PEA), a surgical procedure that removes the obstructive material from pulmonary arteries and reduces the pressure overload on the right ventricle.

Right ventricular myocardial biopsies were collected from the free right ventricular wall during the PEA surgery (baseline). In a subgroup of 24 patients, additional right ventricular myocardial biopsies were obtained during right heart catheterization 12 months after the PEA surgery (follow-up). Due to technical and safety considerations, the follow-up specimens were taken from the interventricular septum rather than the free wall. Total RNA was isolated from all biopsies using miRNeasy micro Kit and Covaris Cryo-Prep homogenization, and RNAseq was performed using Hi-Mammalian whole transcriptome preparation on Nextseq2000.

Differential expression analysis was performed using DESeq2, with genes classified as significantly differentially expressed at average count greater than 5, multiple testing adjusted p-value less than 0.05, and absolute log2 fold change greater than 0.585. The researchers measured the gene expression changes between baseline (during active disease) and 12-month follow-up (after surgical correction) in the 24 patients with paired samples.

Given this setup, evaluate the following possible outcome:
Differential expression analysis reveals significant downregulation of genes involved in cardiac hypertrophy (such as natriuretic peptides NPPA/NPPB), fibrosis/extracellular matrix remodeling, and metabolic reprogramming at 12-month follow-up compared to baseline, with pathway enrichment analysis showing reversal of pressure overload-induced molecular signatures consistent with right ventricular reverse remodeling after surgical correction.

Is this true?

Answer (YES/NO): NO